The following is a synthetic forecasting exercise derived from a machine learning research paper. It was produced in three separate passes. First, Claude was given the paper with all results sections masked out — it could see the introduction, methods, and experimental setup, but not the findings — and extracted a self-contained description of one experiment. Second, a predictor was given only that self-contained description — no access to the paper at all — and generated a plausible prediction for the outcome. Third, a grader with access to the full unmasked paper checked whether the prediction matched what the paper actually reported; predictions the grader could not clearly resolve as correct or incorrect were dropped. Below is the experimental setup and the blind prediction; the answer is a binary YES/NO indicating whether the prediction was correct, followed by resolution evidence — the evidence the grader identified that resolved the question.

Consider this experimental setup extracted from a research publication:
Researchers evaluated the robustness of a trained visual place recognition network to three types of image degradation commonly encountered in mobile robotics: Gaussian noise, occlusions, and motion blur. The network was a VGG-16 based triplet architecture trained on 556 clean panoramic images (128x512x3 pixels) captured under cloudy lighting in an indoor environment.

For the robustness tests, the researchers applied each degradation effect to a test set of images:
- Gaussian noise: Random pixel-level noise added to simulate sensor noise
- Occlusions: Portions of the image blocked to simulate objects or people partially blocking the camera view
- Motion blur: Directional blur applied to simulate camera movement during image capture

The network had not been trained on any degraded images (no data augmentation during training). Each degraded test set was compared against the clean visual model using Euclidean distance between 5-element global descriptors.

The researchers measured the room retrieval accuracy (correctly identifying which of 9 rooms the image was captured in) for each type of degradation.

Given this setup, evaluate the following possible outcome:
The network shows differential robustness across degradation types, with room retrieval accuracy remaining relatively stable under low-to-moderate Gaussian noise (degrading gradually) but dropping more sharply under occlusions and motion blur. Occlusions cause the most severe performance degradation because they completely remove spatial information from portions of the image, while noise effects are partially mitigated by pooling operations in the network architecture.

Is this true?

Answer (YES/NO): NO